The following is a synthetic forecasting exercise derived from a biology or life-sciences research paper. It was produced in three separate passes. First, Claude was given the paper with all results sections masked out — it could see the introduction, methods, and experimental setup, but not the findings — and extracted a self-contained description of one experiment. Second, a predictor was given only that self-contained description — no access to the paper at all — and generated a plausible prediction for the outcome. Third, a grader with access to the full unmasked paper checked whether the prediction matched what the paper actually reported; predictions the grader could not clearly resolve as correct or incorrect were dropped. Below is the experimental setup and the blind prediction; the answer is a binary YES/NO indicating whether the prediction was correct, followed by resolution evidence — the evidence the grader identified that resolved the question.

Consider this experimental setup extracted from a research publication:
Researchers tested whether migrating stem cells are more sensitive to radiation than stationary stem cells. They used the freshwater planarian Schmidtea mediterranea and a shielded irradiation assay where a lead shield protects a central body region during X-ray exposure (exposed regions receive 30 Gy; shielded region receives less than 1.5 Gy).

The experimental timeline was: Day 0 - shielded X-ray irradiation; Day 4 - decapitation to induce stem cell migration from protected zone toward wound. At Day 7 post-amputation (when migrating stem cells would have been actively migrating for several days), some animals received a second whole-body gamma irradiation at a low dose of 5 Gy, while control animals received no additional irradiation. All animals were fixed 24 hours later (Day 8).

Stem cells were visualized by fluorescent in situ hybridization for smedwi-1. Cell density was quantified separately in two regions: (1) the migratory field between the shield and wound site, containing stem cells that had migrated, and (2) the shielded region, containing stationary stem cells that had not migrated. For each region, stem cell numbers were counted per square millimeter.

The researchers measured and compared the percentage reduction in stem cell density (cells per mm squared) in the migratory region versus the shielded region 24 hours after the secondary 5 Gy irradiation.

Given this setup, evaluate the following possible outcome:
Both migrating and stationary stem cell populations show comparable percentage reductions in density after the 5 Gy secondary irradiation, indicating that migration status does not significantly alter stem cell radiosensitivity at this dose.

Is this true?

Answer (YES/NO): NO